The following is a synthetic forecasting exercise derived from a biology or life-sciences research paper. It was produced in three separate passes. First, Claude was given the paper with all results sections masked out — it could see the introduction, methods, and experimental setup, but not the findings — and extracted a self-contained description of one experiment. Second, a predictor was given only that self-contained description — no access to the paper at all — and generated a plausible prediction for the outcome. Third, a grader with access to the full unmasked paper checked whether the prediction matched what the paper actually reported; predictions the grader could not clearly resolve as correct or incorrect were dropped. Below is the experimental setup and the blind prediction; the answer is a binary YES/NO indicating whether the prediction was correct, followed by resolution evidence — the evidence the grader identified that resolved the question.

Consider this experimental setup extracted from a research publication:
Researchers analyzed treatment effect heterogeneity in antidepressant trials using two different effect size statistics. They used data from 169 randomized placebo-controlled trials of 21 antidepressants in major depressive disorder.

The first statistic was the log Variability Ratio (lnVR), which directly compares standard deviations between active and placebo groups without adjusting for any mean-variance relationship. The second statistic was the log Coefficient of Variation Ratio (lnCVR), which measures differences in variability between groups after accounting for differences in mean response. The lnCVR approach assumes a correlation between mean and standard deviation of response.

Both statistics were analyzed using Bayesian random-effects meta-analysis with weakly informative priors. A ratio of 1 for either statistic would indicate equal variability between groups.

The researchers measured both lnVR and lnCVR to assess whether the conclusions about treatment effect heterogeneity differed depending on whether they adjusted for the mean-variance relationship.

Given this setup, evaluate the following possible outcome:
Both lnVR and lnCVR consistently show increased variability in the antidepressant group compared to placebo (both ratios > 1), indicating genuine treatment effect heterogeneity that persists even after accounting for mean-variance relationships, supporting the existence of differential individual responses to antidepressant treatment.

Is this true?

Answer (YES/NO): NO